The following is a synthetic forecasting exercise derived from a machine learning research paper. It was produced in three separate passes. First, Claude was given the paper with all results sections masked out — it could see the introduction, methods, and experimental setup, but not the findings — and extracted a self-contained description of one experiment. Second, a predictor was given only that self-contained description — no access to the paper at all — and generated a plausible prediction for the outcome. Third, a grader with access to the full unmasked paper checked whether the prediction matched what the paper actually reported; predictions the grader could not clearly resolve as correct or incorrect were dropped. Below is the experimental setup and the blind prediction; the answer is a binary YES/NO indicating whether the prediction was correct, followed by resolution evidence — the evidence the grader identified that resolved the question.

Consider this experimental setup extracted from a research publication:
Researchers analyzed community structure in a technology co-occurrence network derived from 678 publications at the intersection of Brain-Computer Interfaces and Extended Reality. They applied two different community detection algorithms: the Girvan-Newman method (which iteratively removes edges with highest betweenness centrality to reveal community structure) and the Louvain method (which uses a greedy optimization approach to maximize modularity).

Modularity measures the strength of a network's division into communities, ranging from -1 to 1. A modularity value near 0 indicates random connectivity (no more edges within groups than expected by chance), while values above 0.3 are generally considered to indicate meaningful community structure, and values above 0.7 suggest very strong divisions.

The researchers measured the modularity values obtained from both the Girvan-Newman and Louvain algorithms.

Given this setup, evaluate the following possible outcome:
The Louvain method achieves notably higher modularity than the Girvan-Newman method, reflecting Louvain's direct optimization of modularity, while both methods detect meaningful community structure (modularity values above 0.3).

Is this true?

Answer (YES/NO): NO